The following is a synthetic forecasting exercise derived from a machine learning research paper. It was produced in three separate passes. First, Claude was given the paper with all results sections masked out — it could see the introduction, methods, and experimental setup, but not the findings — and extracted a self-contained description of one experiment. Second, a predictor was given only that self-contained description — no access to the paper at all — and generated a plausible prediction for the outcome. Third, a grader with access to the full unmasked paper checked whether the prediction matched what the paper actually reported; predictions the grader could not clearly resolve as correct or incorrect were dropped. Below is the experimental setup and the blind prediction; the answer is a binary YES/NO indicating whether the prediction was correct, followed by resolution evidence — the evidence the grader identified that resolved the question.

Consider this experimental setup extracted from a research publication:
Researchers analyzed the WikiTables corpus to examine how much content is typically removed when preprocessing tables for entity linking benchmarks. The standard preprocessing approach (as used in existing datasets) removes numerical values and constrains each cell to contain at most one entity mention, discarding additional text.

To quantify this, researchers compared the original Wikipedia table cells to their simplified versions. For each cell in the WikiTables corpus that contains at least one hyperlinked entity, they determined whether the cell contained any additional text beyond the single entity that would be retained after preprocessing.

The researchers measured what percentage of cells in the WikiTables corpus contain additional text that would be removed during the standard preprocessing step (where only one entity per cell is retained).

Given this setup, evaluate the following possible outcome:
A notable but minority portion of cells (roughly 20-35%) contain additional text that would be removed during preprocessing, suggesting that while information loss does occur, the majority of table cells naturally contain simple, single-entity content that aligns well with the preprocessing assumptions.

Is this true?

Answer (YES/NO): NO